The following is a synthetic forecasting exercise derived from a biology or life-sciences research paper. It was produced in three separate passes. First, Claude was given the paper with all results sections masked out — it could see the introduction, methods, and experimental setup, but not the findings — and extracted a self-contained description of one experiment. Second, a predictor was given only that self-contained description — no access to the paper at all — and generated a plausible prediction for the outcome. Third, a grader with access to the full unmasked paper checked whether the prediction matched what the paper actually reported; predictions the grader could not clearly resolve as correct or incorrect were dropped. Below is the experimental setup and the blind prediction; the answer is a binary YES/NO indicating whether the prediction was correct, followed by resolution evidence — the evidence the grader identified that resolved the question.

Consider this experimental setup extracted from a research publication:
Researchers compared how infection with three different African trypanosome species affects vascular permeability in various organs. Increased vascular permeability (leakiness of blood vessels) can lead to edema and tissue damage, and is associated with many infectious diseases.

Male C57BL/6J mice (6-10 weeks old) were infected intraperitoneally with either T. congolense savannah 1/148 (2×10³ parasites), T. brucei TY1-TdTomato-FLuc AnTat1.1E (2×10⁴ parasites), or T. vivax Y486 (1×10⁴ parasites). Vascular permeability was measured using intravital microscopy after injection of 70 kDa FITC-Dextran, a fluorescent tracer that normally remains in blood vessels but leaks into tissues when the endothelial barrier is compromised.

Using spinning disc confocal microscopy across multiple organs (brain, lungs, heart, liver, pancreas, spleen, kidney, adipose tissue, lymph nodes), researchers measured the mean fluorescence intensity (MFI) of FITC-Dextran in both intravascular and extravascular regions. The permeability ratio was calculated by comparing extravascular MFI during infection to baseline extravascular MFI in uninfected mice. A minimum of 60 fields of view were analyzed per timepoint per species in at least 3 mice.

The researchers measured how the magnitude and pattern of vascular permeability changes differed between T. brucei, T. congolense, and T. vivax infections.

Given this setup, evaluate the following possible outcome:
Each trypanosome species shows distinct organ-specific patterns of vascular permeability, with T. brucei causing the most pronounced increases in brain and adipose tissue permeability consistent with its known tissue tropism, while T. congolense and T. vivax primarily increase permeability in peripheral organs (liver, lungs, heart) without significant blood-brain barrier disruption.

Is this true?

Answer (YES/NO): NO